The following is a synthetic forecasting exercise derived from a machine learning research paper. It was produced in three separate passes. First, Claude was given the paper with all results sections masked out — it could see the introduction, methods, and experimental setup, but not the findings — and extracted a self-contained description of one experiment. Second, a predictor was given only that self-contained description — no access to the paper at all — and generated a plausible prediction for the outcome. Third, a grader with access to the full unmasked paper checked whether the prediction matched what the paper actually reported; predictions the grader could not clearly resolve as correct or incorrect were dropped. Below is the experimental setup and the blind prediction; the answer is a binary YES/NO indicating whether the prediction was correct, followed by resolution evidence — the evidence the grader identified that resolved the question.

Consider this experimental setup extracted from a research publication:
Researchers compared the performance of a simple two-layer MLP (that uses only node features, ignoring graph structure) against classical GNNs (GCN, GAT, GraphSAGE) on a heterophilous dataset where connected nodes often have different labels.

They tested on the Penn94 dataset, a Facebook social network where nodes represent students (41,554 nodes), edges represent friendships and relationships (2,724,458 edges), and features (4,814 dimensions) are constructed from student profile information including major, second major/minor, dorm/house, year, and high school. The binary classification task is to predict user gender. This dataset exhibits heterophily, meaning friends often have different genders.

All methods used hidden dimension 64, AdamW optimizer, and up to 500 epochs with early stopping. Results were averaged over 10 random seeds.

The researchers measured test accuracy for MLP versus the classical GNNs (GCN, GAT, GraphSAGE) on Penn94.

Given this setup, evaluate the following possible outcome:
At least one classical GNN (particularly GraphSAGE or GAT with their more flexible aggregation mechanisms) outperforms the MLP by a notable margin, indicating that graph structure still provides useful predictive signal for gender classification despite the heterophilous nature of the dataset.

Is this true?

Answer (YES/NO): YES